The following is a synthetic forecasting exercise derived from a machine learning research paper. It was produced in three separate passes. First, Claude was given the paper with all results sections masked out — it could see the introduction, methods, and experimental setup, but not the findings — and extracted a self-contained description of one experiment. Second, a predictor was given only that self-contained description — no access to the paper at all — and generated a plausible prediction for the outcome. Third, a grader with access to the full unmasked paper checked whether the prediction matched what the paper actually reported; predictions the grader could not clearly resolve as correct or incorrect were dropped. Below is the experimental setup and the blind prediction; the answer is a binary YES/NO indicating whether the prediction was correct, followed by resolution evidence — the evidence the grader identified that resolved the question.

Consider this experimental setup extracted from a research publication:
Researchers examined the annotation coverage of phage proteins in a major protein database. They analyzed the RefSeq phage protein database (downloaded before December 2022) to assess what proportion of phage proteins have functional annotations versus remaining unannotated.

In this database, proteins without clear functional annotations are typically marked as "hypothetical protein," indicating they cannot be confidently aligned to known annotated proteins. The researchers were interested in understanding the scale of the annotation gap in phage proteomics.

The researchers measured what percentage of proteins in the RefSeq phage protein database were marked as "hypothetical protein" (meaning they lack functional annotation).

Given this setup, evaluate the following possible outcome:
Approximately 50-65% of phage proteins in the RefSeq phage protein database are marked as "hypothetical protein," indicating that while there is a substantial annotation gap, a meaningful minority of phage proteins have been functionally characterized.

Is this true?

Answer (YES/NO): NO